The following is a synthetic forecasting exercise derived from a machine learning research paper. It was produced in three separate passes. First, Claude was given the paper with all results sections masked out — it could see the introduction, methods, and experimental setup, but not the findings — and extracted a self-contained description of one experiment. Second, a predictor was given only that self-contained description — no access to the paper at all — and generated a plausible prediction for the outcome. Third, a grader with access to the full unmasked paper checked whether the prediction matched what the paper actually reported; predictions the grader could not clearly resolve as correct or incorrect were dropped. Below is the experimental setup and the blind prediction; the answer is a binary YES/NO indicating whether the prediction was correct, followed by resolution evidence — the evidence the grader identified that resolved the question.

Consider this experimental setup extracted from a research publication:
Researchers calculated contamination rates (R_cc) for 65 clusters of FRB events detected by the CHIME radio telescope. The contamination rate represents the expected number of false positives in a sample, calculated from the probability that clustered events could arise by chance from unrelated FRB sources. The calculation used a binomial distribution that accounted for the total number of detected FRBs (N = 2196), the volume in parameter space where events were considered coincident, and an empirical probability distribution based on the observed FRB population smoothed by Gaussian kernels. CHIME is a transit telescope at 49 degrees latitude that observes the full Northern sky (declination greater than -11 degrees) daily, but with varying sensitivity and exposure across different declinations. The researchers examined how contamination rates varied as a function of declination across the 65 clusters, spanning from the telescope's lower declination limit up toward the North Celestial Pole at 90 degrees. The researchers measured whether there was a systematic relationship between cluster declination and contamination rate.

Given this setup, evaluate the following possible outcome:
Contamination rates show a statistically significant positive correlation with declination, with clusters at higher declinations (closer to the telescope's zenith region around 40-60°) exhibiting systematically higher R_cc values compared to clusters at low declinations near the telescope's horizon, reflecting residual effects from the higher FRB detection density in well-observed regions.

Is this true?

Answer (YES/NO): NO